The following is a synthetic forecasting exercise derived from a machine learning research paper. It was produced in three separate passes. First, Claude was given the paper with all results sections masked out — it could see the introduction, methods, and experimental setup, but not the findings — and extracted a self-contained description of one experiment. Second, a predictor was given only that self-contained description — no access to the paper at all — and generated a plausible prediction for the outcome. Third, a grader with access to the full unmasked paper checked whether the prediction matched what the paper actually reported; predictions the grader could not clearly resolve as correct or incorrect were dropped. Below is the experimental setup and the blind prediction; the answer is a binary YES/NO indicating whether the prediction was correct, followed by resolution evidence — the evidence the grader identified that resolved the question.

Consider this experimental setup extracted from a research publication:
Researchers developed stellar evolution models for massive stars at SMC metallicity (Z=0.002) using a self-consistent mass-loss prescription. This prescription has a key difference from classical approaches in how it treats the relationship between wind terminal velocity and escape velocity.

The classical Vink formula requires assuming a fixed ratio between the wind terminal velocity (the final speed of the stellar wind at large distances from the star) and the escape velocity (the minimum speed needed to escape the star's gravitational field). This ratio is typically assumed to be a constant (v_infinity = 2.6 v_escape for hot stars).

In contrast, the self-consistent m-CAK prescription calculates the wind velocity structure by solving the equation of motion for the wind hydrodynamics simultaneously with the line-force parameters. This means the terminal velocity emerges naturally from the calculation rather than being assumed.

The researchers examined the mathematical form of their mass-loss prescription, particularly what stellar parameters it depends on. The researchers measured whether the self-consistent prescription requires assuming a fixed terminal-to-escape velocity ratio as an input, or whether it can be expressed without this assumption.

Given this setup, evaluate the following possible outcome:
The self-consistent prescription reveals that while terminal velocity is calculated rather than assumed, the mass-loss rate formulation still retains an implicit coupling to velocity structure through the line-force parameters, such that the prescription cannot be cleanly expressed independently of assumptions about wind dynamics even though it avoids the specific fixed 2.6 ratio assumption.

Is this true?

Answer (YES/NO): NO